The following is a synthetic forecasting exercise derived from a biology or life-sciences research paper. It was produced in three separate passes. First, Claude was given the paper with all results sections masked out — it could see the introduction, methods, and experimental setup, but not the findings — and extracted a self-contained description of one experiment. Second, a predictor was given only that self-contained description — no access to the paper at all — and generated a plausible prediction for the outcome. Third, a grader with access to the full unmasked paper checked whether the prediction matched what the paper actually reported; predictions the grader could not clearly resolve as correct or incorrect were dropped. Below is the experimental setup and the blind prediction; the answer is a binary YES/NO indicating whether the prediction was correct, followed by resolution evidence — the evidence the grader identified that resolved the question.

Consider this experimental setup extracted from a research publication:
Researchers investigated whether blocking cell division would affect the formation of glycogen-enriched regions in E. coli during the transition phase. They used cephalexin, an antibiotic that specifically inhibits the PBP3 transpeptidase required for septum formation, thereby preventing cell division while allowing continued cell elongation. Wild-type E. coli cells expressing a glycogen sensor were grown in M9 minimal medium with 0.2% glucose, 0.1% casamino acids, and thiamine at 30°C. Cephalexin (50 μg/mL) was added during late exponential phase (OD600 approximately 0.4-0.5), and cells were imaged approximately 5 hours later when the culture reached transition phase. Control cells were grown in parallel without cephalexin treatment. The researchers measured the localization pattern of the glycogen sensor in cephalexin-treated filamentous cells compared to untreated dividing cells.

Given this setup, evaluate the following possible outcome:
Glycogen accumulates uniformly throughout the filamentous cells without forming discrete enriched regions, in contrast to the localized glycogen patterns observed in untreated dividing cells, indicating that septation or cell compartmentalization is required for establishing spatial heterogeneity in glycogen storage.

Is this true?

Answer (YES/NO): NO